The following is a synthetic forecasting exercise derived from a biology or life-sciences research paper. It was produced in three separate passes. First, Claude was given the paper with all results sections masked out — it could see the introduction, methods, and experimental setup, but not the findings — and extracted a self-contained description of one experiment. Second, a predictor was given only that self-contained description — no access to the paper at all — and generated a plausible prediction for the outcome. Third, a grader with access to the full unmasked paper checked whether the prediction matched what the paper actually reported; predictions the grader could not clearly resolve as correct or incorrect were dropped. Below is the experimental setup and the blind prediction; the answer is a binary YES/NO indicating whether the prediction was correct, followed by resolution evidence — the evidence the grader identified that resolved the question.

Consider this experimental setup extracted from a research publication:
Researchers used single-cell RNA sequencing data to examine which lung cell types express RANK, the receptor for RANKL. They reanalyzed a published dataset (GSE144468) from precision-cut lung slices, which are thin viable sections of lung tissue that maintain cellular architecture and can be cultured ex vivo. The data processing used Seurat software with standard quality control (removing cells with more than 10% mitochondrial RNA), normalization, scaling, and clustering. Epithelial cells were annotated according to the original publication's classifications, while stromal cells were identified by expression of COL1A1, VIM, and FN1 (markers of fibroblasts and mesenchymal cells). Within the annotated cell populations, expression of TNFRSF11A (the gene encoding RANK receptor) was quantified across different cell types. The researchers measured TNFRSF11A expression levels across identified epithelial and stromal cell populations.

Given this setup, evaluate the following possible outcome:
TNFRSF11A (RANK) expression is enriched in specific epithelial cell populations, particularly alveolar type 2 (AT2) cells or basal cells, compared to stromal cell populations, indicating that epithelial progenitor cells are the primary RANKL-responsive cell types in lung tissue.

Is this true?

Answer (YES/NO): NO